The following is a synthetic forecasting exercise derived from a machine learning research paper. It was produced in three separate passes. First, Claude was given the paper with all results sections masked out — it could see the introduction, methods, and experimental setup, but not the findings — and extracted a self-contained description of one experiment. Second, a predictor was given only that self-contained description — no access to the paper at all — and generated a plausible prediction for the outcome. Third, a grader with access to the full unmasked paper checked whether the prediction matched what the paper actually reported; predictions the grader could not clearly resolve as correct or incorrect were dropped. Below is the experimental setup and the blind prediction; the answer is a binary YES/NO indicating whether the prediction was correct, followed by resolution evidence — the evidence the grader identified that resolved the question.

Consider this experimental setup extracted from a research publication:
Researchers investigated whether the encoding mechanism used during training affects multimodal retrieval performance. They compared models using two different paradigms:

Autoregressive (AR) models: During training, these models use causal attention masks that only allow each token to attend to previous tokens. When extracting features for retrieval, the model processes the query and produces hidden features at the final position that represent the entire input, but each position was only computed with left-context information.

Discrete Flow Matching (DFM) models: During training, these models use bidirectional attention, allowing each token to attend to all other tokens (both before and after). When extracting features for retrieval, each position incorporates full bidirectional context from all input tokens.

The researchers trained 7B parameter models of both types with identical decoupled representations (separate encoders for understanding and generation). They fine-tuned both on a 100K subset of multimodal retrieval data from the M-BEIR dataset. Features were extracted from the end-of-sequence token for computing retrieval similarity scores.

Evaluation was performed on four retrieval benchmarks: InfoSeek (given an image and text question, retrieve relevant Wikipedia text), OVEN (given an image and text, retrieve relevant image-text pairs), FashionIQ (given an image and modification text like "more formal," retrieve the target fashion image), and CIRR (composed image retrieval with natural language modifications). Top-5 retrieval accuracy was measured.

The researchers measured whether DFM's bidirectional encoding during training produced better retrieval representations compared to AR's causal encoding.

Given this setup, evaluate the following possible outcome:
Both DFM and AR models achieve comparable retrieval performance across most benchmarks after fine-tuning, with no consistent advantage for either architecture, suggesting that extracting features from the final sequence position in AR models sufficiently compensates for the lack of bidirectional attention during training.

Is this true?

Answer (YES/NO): NO